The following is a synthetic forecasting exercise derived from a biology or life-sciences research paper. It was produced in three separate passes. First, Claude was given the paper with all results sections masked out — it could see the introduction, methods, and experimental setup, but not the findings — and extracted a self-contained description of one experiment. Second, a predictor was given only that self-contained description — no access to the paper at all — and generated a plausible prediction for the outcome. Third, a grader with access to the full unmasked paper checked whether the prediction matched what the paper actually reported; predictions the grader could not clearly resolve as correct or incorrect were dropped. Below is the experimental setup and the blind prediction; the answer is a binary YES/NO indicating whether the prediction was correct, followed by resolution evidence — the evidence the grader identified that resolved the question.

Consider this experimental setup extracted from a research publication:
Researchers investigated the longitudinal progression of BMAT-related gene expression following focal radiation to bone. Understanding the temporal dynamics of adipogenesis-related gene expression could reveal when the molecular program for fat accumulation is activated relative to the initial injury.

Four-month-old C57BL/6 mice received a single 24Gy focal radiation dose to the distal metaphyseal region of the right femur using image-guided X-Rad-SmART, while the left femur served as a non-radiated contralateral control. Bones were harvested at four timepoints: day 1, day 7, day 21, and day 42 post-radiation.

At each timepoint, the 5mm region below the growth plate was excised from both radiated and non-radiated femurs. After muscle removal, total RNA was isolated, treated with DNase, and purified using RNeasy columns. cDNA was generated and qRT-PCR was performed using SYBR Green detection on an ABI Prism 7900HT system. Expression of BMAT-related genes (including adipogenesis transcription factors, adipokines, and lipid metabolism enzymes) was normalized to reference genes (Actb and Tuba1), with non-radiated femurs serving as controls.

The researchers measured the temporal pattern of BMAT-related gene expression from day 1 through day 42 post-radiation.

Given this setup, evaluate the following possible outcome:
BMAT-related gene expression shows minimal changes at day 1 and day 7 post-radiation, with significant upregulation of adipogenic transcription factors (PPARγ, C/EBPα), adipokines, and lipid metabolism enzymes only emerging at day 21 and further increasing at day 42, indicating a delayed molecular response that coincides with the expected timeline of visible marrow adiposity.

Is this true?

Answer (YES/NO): NO